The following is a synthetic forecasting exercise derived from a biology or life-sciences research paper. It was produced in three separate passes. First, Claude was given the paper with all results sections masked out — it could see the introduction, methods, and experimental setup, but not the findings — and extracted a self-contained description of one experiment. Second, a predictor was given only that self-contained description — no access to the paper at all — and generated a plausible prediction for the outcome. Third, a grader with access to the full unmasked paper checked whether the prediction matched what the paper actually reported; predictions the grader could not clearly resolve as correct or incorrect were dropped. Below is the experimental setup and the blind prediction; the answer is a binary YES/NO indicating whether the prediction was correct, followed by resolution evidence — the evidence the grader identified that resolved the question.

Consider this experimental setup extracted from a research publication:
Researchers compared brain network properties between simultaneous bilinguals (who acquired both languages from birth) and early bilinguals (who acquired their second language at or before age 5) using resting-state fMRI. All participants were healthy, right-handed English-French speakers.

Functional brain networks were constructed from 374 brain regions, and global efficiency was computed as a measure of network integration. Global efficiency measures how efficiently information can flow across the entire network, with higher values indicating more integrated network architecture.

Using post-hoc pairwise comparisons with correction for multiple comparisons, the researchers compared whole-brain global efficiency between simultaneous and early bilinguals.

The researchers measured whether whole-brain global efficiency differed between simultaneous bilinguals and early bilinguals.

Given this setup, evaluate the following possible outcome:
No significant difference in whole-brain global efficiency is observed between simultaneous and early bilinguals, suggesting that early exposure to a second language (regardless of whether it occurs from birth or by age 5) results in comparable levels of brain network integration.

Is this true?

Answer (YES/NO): YES